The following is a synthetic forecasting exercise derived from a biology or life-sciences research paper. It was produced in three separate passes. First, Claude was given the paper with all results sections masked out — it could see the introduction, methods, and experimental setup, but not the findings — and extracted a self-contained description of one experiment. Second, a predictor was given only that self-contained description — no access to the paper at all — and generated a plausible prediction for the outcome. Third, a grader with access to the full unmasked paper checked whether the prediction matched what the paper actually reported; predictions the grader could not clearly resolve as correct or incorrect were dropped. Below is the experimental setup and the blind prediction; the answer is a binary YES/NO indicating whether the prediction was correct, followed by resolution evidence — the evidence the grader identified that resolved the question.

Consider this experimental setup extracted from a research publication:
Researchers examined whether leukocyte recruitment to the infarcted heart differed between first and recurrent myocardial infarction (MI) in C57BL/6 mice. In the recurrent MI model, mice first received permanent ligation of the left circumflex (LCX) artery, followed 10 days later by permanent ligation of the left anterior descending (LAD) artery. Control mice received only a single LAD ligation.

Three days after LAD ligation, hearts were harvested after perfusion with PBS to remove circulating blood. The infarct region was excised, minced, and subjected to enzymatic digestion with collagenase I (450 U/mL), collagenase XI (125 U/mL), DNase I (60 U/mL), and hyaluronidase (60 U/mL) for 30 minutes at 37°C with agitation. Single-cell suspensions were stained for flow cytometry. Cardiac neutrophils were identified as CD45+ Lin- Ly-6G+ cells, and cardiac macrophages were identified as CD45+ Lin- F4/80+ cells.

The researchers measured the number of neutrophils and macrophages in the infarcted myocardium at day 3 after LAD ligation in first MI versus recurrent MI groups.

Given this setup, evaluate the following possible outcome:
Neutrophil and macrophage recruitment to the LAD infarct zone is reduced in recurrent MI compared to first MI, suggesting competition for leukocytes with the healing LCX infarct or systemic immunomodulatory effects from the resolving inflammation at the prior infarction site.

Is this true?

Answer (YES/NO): YES